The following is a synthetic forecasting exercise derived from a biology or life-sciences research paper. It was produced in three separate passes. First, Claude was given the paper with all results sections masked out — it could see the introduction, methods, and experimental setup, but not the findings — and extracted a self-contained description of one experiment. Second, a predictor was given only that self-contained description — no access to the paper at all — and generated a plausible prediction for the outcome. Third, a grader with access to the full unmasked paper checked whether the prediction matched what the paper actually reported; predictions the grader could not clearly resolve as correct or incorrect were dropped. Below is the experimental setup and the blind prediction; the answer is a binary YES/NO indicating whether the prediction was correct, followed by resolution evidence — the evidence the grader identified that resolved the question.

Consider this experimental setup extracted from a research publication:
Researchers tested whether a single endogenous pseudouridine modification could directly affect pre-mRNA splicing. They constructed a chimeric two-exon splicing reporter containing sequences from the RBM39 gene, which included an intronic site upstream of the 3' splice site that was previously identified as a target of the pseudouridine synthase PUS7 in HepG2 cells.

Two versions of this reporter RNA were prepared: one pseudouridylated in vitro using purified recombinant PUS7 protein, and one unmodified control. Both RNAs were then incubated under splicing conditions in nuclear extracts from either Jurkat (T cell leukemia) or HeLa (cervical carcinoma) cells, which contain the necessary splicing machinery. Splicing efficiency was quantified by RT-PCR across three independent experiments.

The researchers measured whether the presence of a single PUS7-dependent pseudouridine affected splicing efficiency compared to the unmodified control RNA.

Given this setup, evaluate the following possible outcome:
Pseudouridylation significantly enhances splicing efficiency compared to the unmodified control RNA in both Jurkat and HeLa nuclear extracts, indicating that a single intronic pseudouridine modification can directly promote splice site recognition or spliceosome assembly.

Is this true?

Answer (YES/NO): YES